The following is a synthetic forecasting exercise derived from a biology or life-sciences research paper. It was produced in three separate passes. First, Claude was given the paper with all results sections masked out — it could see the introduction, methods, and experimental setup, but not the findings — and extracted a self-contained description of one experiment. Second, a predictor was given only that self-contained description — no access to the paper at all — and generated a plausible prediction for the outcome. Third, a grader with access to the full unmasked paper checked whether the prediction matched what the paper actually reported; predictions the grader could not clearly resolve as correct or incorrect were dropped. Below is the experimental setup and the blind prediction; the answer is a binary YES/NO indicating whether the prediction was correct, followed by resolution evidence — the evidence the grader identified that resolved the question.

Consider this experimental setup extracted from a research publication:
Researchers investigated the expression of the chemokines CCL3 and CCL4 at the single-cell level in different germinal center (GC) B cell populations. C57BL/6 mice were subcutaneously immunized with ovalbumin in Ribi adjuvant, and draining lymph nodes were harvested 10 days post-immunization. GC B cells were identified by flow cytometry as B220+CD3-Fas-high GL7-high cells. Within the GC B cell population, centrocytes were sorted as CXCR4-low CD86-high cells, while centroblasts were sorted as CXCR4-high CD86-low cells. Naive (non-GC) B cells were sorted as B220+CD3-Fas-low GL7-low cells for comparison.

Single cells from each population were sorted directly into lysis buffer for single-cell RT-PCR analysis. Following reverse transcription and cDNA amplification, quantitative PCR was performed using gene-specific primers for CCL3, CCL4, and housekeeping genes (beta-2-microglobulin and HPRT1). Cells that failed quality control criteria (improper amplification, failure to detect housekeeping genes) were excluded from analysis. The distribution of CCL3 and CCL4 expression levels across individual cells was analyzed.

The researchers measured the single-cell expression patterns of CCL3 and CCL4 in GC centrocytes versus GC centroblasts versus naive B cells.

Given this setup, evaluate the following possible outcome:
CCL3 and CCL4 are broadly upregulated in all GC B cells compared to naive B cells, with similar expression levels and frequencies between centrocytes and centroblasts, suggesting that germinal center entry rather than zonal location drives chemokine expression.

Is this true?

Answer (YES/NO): NO